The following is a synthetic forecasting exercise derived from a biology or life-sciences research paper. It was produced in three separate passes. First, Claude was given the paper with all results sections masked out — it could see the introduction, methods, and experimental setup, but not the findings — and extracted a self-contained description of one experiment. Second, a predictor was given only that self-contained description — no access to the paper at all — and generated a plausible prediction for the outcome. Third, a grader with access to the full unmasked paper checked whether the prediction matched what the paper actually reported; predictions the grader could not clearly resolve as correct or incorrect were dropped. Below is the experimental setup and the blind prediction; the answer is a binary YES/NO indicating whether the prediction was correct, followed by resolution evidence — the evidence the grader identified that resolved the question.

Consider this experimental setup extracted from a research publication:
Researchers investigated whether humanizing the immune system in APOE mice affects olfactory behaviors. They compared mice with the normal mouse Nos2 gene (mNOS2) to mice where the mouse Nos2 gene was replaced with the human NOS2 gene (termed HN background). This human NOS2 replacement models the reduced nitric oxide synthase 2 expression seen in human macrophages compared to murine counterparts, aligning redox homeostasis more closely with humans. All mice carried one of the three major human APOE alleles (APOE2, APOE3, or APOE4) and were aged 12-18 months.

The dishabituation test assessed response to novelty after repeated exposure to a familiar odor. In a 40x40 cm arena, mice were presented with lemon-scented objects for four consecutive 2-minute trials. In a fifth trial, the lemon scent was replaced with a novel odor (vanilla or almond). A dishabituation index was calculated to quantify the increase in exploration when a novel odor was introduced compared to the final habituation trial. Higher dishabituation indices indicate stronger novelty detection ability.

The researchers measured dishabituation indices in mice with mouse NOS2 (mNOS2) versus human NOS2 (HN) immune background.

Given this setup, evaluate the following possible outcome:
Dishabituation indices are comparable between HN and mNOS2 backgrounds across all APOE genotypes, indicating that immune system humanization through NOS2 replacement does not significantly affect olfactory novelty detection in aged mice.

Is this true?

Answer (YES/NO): NO